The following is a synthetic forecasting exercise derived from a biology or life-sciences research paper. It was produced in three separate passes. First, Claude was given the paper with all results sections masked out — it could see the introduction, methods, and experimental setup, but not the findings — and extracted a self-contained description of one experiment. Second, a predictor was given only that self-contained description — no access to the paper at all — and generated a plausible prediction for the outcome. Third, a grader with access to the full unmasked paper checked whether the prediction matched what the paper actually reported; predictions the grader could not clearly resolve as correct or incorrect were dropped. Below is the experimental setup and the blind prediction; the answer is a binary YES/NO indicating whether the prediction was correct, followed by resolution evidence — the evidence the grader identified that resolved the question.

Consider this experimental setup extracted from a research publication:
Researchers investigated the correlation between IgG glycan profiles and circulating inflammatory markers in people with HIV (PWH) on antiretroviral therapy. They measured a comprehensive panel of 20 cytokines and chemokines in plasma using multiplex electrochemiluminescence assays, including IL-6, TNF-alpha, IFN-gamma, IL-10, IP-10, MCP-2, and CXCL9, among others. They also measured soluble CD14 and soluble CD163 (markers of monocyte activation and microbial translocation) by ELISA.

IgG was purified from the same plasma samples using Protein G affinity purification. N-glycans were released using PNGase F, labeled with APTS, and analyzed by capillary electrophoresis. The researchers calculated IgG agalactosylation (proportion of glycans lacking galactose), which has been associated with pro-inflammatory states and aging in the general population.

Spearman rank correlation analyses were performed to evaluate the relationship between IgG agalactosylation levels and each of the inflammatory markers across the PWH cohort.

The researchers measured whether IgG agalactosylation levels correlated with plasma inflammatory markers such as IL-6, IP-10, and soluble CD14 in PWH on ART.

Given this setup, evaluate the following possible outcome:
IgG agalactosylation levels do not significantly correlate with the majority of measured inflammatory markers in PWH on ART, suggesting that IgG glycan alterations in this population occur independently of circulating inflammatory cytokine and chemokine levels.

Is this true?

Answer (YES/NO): NO